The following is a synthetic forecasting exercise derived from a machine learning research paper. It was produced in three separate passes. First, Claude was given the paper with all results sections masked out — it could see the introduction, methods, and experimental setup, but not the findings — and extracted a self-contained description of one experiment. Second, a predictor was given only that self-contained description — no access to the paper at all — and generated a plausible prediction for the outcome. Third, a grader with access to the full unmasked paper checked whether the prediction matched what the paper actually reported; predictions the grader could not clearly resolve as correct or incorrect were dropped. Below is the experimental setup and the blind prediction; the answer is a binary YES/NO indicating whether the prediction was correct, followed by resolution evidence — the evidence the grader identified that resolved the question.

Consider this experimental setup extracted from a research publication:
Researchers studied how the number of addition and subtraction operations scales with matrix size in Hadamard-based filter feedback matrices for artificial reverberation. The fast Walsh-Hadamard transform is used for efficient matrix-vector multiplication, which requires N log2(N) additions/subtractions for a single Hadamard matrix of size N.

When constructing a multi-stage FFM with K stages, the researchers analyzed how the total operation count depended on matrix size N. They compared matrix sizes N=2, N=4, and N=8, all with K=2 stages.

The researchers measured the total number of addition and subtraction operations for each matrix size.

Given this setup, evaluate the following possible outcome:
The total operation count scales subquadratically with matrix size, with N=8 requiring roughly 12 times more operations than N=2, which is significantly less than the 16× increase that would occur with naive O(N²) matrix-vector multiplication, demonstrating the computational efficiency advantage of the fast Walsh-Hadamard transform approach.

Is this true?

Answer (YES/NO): YES